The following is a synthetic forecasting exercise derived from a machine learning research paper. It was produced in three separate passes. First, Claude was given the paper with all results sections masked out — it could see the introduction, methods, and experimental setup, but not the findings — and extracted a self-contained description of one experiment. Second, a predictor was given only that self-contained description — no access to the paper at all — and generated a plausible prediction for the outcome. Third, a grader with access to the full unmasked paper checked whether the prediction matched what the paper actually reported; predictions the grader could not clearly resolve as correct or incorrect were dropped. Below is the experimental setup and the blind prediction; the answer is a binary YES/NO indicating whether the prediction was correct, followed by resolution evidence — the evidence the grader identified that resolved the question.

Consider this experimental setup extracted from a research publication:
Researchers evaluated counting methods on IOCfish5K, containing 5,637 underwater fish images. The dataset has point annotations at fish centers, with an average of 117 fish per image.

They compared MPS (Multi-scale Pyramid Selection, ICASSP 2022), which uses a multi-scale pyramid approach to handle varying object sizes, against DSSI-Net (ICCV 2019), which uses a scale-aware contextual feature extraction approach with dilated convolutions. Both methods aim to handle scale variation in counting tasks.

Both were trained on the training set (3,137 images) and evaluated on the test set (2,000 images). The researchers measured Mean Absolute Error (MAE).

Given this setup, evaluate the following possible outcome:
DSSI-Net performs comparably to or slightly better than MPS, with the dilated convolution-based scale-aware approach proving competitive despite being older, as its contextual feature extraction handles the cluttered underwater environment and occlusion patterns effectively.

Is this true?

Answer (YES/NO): YES